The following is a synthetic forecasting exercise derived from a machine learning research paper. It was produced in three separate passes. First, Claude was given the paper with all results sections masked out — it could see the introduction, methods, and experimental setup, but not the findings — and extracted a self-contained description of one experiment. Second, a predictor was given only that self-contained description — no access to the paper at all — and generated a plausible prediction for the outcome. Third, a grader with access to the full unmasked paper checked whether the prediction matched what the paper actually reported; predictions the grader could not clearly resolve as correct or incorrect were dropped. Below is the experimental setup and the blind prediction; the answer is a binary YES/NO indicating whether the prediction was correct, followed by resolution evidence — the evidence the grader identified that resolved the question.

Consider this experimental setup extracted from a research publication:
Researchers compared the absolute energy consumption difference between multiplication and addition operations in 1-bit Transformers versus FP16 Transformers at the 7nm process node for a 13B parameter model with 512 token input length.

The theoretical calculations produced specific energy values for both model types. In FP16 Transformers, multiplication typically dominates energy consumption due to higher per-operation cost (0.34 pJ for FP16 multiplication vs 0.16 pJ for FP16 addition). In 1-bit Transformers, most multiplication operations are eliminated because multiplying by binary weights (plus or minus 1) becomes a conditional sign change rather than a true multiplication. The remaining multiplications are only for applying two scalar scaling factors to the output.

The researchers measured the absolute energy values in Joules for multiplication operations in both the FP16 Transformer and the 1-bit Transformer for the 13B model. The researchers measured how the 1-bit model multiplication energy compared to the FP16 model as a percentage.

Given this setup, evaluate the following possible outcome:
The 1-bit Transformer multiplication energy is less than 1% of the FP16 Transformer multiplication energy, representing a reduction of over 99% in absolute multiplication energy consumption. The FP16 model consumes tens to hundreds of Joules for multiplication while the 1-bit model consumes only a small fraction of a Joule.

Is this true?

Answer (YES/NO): NO